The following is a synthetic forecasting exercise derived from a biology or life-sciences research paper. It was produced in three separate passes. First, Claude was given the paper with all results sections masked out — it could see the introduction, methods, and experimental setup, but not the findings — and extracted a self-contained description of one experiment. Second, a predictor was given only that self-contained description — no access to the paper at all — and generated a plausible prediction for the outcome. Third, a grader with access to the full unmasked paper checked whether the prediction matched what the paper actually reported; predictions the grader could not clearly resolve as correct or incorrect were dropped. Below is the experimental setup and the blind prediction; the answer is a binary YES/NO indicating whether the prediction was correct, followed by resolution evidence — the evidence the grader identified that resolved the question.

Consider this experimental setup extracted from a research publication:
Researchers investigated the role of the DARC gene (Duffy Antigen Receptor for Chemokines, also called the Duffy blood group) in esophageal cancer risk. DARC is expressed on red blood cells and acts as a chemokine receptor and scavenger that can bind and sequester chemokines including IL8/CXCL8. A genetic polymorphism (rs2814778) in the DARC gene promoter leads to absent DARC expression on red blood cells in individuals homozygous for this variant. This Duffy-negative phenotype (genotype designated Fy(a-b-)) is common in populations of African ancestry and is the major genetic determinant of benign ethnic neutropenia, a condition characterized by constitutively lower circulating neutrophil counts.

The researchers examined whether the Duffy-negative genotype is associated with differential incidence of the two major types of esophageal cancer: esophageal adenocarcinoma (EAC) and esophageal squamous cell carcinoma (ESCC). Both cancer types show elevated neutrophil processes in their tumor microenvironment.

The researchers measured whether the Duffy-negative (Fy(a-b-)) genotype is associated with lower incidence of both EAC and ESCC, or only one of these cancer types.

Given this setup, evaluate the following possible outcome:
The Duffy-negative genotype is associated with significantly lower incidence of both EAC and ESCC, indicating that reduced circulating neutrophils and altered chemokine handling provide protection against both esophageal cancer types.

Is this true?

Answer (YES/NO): NO